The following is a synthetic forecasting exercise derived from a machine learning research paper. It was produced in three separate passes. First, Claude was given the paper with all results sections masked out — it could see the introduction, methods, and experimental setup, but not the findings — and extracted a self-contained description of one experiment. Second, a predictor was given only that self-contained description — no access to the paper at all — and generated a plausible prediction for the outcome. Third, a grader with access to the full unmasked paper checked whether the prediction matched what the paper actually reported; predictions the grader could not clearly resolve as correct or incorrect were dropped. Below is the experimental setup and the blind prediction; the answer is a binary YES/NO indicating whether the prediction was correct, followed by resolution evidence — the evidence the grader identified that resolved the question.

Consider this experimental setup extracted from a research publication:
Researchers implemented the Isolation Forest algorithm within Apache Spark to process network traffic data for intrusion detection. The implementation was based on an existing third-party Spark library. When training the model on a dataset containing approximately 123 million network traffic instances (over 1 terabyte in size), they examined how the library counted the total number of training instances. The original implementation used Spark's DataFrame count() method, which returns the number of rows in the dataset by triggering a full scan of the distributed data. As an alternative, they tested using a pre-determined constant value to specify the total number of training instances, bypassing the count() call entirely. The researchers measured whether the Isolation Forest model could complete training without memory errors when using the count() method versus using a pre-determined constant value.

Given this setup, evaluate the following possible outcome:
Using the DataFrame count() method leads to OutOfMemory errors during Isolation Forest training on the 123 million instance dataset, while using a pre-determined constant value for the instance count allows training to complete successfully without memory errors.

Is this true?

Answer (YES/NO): YES